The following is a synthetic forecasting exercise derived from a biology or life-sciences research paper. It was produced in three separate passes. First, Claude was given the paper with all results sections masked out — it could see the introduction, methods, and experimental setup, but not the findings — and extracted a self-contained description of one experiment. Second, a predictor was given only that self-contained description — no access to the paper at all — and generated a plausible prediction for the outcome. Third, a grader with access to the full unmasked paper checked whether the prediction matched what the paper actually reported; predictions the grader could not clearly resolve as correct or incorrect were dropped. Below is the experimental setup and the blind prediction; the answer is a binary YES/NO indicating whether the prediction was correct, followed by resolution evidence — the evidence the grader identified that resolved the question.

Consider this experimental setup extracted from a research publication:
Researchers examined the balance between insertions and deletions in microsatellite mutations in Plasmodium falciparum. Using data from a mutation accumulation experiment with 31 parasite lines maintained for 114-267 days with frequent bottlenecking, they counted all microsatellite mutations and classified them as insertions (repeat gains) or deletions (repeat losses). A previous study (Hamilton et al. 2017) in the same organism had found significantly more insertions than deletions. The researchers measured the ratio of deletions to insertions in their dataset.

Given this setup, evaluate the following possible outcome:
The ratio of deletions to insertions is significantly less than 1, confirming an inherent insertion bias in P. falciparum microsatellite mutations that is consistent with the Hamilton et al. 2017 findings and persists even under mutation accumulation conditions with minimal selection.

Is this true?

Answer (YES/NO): NO